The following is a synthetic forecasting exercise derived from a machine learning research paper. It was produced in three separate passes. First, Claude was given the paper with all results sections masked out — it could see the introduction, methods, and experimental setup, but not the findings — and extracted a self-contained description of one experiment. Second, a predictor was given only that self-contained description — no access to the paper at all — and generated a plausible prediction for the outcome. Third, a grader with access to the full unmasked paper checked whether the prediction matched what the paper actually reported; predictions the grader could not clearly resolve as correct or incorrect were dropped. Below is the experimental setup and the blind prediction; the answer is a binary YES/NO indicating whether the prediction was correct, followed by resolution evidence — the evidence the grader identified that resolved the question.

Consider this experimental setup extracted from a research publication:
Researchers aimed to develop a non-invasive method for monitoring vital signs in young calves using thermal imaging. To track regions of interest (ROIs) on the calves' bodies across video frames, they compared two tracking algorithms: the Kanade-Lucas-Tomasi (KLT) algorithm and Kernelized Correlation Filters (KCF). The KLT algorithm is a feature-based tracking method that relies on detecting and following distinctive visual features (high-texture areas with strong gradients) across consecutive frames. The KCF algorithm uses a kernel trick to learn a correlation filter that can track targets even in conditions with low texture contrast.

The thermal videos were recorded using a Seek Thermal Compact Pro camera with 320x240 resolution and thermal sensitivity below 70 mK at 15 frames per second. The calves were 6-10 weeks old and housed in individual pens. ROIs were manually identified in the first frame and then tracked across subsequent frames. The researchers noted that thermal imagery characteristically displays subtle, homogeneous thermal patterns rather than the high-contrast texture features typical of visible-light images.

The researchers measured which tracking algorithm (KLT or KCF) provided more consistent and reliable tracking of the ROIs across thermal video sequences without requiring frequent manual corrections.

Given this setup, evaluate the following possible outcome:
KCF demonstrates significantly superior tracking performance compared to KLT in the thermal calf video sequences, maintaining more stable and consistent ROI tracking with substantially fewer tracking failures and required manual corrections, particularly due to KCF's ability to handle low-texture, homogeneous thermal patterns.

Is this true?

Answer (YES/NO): YES